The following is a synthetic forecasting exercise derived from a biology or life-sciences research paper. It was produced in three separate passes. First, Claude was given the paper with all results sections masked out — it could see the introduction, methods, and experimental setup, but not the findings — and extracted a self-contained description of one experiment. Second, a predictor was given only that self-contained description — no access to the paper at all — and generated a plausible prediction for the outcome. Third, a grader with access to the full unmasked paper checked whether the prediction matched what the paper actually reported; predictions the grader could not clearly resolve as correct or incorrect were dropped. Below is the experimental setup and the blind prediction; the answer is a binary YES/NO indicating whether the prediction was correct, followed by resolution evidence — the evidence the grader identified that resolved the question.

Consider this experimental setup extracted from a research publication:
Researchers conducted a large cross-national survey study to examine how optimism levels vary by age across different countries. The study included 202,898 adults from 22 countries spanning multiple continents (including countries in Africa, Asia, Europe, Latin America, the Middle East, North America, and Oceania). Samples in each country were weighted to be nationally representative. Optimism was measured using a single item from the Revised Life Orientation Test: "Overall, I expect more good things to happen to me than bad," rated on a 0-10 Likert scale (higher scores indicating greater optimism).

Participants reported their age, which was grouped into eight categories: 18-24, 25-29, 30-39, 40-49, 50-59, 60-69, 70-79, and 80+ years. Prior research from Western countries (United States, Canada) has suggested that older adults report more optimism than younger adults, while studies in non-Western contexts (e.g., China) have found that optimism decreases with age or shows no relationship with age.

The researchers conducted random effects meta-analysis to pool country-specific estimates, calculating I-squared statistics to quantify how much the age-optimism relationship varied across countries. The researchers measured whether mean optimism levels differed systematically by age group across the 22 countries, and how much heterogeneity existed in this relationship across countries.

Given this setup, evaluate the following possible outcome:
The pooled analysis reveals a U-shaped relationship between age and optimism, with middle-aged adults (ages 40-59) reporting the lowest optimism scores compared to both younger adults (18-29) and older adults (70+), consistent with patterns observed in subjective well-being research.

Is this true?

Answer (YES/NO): NO